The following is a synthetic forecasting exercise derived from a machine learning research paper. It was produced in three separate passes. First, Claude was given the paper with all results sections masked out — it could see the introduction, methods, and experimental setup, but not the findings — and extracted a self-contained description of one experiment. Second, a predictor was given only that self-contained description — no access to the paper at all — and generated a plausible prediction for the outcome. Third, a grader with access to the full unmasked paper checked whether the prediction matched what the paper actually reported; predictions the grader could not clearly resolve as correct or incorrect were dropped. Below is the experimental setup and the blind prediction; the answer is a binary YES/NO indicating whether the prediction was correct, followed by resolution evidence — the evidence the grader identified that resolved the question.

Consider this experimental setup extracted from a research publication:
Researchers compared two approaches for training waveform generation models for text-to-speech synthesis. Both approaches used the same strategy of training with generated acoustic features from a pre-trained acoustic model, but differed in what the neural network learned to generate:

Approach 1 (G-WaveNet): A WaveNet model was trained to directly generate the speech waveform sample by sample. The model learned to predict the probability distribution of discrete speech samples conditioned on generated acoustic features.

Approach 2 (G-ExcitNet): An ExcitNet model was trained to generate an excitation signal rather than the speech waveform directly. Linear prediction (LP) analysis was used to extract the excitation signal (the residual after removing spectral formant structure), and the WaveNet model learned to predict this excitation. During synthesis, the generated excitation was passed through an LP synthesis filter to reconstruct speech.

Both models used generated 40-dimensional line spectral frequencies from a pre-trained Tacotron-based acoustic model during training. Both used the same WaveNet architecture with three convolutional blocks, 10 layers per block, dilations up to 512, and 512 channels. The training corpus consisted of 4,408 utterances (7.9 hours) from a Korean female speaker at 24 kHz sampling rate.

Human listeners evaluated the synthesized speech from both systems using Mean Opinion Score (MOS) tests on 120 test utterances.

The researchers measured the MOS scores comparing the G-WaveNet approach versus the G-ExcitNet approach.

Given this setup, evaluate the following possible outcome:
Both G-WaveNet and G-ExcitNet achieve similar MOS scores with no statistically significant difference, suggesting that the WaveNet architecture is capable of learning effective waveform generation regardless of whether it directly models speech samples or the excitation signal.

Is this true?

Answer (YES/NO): YES